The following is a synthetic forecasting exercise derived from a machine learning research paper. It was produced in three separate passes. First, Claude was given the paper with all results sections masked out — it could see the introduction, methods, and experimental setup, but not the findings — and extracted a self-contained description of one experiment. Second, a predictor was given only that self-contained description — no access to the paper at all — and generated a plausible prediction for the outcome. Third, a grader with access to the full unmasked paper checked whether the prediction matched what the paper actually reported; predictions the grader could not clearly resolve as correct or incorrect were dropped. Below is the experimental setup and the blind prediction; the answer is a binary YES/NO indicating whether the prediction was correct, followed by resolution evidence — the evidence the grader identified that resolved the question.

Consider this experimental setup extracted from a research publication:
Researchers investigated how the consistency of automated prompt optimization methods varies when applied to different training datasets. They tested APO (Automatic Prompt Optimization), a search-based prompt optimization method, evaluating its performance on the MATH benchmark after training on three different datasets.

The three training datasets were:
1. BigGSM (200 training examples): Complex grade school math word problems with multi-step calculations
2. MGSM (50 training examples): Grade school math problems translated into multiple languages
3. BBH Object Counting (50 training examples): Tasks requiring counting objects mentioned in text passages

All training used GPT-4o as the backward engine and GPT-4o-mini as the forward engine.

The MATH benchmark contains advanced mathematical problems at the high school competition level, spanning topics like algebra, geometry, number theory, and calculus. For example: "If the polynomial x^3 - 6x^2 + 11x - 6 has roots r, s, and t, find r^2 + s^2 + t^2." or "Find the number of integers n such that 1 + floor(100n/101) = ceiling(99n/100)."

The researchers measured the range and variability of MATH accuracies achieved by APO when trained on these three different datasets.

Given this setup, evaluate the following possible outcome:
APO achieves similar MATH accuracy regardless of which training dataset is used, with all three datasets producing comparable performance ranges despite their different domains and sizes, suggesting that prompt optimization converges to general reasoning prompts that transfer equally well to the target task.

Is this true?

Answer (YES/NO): NO